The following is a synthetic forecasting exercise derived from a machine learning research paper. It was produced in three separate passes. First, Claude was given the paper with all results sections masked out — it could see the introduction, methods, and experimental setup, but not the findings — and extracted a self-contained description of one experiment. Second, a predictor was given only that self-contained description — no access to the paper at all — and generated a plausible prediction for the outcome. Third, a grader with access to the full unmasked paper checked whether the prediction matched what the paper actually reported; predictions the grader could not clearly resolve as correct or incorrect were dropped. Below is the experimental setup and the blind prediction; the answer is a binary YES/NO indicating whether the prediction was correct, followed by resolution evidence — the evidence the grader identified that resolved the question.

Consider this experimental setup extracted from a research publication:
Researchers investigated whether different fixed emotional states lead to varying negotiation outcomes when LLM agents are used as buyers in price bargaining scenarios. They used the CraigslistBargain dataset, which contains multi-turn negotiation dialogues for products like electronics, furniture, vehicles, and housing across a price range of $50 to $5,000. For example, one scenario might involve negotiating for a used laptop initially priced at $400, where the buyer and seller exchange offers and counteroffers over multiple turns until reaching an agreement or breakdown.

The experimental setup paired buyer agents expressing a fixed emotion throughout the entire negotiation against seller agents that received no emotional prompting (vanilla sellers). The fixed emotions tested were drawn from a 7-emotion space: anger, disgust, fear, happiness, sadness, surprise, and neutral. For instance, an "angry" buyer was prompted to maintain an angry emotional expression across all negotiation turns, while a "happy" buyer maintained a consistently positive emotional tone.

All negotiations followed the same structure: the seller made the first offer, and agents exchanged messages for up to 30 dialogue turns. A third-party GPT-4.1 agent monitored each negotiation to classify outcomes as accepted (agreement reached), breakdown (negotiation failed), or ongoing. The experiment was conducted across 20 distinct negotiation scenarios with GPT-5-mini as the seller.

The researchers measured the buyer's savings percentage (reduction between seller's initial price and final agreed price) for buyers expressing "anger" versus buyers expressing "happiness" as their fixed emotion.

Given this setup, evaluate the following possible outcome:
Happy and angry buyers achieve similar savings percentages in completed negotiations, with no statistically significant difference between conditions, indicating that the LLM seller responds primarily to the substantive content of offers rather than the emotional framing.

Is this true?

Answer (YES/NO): NO